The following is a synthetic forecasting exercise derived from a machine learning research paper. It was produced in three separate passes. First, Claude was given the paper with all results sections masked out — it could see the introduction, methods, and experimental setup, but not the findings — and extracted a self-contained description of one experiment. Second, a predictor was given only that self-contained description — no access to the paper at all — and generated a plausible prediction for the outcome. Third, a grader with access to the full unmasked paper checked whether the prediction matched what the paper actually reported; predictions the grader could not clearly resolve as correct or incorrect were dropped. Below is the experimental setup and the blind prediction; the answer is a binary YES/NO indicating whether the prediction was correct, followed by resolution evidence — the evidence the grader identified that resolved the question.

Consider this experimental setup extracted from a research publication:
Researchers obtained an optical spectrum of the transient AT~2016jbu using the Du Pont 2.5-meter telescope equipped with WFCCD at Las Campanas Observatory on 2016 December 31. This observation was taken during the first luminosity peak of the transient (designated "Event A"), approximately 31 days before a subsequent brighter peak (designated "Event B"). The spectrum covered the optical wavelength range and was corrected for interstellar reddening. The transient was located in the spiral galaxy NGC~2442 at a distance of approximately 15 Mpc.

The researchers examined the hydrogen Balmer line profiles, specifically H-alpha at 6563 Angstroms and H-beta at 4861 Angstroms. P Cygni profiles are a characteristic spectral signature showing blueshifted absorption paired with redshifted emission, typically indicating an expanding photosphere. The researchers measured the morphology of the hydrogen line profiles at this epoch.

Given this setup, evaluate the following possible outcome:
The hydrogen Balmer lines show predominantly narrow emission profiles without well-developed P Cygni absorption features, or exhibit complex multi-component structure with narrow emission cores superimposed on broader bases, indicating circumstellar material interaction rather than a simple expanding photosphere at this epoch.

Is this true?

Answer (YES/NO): NO